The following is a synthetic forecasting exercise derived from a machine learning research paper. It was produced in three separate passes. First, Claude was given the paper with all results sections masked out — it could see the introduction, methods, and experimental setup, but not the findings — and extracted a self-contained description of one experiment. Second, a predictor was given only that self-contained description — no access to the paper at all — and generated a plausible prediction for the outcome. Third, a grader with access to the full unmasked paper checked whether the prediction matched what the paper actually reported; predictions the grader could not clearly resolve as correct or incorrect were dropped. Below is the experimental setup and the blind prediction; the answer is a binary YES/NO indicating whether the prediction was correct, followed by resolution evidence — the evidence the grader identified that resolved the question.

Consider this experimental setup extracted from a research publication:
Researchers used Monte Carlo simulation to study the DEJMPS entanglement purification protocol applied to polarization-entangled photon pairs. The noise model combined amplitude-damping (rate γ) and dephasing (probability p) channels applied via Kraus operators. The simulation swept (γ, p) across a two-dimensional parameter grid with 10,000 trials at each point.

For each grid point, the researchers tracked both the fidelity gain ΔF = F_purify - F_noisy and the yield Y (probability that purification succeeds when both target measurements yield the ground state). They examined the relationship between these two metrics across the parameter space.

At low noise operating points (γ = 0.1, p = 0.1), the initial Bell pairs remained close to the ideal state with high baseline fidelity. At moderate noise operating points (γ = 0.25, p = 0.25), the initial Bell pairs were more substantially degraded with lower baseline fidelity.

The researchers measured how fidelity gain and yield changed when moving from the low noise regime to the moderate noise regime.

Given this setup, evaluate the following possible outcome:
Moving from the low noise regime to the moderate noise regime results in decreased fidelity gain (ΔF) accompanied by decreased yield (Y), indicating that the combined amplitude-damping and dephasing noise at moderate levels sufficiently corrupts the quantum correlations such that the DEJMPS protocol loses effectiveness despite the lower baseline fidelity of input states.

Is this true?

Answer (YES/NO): NO